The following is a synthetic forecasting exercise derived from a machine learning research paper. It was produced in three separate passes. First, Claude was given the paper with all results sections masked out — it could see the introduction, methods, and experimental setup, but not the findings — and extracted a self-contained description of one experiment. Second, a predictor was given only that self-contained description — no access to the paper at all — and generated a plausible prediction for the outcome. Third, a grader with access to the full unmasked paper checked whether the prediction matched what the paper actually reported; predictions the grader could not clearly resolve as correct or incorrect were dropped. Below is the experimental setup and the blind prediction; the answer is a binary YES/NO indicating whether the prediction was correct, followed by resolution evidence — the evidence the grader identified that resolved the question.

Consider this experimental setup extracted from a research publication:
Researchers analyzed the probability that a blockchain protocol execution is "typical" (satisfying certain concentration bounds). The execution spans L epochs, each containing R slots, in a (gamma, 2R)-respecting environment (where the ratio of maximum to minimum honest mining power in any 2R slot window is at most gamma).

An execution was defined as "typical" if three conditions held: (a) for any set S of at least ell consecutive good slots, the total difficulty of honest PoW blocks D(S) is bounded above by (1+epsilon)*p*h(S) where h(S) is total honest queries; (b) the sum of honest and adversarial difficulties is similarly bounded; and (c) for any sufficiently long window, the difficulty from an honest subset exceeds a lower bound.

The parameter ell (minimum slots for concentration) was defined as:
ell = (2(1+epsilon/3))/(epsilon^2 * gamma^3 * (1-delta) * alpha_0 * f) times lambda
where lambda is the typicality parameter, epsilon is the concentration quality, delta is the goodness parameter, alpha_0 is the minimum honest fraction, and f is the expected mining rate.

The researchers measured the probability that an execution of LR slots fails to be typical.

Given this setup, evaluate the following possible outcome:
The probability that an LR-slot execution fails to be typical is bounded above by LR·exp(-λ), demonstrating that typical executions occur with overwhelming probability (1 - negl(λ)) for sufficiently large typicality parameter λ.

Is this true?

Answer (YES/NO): NO